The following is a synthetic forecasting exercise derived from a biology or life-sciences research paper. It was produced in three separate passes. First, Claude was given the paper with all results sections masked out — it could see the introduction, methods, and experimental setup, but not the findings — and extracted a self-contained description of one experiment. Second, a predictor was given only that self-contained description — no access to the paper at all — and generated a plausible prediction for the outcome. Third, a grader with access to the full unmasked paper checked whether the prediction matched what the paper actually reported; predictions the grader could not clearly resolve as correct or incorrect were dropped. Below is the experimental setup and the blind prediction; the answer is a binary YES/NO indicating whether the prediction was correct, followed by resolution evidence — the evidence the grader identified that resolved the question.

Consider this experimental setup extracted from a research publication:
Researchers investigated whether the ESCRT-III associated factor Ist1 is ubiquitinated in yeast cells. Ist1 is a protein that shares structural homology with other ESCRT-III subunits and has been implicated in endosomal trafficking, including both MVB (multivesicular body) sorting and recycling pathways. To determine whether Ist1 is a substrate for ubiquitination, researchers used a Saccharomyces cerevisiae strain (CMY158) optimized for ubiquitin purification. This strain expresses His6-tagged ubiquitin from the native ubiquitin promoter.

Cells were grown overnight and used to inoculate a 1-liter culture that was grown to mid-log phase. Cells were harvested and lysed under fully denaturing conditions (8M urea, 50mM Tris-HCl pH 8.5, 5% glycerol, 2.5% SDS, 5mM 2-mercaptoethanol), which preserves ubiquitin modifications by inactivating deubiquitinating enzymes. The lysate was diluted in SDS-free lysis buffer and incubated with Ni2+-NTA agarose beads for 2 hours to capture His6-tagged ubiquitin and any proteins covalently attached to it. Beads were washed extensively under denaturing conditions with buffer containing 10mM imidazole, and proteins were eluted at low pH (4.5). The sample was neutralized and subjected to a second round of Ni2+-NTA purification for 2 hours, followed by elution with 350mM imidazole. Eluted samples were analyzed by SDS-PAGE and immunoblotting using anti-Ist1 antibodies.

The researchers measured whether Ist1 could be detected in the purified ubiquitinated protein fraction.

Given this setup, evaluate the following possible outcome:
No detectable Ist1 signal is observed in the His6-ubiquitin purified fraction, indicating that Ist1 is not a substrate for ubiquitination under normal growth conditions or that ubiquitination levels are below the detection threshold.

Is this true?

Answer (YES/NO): NO